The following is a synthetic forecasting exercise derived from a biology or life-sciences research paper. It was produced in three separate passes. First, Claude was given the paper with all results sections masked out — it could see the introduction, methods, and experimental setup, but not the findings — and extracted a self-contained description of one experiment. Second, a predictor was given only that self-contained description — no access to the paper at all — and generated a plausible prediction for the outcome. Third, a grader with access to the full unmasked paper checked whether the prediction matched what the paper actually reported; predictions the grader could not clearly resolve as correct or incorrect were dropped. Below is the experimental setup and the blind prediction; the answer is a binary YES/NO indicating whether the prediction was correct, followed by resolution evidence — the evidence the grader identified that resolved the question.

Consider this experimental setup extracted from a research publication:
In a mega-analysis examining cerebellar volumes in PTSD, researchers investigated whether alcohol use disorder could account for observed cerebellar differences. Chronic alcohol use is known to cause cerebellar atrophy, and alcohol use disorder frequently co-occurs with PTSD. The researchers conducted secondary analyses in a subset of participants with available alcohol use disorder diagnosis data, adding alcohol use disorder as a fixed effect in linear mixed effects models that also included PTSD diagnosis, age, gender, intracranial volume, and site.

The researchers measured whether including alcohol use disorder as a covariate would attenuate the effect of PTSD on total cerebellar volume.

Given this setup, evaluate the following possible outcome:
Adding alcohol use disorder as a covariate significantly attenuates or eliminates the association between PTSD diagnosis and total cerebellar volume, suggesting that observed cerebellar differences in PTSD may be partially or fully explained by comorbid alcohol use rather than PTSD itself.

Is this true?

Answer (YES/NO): NO